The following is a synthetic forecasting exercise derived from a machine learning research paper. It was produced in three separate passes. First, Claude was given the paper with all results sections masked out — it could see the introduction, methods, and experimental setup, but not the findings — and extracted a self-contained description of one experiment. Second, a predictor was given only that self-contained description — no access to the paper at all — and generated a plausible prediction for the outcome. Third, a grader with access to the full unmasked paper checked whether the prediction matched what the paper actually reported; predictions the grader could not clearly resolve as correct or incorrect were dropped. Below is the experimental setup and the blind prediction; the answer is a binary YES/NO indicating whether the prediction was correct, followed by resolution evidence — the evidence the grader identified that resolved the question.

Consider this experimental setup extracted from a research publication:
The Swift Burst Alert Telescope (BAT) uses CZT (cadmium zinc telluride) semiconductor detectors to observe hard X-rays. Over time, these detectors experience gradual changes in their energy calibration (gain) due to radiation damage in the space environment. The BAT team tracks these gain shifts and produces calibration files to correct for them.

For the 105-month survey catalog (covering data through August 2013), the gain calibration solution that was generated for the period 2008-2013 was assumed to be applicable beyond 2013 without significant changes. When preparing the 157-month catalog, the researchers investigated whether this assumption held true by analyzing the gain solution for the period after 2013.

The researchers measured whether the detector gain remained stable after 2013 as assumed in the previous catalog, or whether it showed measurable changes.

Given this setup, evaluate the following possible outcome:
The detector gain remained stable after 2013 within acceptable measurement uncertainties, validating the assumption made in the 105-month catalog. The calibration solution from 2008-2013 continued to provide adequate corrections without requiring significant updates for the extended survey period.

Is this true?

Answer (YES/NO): NO